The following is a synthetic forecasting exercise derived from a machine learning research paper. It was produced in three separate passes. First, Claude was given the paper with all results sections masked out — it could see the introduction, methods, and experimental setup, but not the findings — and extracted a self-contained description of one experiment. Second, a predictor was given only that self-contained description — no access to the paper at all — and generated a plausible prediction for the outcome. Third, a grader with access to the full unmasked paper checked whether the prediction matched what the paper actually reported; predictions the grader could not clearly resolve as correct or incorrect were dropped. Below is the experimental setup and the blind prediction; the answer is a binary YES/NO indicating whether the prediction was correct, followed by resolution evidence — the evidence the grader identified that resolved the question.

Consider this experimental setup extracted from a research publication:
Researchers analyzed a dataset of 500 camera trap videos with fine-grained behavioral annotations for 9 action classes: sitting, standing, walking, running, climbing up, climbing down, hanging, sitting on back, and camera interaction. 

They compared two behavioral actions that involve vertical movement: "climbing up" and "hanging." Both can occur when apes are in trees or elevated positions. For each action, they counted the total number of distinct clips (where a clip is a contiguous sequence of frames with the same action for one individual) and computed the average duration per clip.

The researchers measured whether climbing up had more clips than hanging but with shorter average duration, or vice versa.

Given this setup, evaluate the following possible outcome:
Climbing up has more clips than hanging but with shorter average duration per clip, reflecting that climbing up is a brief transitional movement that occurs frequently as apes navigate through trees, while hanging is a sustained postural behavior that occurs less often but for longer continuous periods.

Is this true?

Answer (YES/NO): YES